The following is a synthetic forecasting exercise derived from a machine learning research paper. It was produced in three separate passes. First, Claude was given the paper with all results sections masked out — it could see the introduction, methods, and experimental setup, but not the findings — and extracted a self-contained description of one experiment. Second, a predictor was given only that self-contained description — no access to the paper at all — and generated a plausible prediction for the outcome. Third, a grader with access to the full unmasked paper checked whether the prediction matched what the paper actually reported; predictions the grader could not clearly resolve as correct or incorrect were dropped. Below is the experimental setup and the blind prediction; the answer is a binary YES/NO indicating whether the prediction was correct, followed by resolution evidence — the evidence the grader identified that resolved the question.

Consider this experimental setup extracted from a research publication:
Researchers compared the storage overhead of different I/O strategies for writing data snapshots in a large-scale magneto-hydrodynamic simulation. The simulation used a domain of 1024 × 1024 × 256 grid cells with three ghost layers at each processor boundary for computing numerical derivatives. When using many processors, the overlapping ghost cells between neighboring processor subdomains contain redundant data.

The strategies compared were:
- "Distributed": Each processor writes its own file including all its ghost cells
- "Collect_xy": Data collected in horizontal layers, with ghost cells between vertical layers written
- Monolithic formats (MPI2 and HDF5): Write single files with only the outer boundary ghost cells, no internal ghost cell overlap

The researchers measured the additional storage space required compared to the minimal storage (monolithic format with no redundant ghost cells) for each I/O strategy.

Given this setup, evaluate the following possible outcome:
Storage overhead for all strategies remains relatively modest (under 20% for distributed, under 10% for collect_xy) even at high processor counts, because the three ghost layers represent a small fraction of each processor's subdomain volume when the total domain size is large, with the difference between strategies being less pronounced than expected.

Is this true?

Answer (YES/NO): NO